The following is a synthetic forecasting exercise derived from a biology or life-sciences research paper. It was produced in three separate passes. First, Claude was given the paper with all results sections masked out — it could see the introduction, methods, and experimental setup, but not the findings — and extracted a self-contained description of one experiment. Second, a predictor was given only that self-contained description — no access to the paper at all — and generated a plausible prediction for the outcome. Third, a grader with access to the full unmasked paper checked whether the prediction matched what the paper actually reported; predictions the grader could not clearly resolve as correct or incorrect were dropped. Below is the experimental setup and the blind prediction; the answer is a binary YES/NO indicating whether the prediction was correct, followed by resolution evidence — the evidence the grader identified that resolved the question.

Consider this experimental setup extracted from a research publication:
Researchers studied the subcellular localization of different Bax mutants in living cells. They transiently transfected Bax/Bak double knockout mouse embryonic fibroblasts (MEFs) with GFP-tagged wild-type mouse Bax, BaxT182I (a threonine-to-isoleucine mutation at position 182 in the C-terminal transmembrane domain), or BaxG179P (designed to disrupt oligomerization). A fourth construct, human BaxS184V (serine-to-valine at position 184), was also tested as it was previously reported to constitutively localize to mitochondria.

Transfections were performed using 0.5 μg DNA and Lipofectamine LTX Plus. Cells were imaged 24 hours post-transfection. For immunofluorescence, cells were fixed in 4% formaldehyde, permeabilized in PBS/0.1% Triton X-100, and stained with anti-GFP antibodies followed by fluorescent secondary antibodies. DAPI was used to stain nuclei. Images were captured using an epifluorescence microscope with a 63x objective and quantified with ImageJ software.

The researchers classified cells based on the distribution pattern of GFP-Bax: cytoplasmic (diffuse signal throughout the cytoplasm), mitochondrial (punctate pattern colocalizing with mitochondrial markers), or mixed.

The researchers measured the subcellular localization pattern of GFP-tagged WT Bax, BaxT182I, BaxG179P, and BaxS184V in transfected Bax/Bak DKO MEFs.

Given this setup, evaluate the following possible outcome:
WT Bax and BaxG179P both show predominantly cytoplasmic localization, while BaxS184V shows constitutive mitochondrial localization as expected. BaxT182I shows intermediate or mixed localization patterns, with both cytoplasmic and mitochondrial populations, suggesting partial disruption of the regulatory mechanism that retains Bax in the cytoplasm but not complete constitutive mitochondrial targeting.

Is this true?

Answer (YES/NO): NO